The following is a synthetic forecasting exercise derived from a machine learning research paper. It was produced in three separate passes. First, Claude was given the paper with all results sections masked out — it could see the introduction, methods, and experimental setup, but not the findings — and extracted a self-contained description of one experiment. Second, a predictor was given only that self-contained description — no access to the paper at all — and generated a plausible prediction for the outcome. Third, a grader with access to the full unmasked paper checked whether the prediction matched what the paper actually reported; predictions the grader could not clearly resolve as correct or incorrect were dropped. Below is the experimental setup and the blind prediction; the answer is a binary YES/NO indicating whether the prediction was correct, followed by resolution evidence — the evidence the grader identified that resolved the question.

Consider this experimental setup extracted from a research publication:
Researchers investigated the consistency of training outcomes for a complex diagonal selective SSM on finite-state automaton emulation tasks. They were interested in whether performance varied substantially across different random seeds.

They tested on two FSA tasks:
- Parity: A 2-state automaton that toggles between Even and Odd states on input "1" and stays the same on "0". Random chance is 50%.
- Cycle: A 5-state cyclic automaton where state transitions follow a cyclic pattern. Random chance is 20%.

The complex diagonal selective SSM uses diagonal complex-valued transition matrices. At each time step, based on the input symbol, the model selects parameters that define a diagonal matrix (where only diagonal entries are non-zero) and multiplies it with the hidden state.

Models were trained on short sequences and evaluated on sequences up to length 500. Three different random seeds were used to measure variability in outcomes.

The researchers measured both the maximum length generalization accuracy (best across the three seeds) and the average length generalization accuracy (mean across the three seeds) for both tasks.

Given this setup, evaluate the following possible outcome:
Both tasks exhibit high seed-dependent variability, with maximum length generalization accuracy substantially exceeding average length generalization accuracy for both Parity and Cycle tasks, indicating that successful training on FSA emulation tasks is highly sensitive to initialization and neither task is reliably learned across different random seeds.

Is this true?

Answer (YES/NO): NO